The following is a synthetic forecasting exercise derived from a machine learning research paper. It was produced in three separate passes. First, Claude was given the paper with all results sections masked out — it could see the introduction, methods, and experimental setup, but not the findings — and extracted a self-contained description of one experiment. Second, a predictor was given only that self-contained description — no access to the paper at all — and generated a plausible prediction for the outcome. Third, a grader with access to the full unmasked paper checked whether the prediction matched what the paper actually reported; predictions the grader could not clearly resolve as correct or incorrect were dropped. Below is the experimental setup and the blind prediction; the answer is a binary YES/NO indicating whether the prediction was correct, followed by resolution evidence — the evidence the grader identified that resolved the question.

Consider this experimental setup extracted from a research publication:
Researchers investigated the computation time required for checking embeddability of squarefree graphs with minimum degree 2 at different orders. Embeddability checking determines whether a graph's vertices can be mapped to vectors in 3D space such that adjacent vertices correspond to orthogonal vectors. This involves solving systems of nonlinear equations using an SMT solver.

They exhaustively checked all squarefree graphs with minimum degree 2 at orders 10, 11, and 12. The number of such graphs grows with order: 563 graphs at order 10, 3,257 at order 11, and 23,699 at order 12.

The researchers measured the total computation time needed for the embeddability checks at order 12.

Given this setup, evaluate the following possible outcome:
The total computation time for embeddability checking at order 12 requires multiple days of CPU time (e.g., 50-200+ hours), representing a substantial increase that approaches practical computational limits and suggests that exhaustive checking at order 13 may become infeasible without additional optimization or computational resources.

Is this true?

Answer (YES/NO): NO